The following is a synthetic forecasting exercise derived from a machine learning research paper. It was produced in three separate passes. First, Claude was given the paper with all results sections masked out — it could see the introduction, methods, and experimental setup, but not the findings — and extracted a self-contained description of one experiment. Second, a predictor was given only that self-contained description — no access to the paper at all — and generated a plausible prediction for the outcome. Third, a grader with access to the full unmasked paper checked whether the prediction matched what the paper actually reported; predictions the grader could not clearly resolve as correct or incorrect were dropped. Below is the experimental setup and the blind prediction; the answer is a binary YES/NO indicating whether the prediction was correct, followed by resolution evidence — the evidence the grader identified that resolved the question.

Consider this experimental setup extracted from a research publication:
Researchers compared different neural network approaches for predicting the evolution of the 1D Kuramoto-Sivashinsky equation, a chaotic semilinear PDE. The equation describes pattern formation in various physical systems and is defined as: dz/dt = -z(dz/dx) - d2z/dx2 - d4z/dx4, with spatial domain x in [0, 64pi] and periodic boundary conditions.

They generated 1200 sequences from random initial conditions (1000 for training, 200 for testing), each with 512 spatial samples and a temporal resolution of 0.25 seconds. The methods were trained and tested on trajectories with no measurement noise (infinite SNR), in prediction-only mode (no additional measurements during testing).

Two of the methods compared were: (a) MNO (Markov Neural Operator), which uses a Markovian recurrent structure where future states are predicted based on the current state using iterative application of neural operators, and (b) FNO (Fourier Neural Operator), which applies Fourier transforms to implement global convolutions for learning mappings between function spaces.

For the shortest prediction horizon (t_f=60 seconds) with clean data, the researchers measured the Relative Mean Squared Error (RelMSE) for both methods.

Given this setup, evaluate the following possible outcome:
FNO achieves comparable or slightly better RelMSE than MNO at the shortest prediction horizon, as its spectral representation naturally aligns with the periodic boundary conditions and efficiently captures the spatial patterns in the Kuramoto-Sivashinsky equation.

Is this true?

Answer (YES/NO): NO